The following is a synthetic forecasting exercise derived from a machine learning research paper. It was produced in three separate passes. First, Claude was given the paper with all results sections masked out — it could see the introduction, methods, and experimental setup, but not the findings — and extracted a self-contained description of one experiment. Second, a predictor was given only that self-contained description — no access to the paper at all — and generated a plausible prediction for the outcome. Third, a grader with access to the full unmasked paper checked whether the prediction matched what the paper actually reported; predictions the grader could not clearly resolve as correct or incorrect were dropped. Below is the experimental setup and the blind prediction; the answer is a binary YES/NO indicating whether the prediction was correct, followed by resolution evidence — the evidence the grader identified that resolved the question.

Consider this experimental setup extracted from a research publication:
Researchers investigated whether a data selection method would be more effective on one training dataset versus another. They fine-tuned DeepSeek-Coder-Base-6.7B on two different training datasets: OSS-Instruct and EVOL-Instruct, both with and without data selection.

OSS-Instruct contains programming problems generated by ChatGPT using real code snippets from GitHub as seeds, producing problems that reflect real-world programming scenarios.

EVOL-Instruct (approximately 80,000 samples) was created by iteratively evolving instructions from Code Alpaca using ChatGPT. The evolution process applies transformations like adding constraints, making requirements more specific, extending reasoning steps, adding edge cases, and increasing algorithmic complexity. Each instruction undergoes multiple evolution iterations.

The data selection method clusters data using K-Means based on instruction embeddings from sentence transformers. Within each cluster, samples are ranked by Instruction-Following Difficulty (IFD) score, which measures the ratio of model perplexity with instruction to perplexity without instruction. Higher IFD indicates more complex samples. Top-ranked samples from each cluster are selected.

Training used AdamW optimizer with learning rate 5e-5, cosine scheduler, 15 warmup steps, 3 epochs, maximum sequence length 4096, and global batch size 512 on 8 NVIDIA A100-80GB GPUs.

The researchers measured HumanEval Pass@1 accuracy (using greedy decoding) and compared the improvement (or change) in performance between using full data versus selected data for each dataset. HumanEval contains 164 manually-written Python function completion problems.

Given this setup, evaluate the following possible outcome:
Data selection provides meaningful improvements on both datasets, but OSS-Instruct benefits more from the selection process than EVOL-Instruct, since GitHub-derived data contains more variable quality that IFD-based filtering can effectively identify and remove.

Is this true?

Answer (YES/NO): NO